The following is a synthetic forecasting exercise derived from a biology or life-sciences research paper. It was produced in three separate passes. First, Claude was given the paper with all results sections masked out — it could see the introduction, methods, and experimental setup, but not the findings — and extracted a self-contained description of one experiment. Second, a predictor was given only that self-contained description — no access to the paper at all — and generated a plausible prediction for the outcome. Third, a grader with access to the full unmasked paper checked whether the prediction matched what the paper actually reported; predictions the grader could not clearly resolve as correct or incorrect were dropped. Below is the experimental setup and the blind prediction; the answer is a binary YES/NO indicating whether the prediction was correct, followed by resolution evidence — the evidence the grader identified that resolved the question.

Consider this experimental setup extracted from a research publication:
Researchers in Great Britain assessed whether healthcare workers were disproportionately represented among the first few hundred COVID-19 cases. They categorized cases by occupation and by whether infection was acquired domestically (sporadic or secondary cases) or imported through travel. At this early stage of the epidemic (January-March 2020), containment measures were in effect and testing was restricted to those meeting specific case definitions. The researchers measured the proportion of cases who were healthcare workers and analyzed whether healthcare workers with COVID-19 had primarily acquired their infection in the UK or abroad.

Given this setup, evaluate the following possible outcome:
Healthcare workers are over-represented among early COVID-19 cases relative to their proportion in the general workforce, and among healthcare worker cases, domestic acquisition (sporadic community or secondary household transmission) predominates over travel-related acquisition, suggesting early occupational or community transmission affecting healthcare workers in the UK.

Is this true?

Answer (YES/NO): NO